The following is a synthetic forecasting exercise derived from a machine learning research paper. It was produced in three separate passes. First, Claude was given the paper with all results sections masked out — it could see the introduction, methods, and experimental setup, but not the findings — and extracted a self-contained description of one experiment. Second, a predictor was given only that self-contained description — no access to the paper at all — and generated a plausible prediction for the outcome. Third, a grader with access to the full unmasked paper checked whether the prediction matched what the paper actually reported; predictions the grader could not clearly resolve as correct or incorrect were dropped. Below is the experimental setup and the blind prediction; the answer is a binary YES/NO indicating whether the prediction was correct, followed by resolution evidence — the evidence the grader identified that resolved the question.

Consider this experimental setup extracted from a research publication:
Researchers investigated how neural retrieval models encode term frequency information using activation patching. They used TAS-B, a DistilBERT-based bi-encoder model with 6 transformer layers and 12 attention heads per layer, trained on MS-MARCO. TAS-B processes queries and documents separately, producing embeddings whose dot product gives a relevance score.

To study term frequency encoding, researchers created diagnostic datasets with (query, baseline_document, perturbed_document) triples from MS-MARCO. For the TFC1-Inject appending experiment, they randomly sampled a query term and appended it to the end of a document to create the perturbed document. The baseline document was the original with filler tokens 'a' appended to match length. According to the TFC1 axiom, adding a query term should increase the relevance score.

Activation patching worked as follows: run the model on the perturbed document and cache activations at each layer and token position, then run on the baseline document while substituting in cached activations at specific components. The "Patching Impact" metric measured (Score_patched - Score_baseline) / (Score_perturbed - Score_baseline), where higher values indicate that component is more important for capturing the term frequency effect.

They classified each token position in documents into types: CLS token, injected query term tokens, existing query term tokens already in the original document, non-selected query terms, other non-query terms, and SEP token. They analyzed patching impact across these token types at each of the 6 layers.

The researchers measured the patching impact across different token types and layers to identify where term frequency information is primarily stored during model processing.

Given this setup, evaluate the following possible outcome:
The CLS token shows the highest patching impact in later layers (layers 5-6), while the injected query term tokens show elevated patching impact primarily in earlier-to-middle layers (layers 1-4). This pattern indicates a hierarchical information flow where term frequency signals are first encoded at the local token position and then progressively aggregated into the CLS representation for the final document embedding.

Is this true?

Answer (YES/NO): YES